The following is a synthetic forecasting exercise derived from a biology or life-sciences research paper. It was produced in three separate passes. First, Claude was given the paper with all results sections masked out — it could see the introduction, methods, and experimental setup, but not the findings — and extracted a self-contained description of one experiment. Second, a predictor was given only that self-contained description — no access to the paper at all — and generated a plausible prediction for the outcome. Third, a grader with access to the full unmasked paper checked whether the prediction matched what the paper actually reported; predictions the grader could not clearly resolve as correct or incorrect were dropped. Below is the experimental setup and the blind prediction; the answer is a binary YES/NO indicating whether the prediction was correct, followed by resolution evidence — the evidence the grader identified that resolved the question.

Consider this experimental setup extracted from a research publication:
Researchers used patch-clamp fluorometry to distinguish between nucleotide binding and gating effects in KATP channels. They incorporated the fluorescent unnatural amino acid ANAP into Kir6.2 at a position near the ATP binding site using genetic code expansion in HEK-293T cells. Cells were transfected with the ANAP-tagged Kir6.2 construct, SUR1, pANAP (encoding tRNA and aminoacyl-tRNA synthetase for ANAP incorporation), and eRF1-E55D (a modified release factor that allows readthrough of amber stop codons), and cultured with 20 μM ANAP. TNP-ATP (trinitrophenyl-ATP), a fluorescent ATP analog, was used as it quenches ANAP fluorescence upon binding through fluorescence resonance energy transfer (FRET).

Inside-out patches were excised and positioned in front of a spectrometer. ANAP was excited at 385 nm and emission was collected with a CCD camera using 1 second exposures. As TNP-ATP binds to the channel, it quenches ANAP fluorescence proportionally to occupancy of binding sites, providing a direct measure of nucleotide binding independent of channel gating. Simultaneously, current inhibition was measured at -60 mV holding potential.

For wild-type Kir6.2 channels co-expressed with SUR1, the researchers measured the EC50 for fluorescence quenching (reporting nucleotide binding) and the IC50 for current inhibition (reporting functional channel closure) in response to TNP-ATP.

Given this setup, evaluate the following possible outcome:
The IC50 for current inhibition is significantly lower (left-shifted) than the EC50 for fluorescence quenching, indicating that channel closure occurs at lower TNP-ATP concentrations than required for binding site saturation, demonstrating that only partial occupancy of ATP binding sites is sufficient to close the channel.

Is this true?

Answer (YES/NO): YES